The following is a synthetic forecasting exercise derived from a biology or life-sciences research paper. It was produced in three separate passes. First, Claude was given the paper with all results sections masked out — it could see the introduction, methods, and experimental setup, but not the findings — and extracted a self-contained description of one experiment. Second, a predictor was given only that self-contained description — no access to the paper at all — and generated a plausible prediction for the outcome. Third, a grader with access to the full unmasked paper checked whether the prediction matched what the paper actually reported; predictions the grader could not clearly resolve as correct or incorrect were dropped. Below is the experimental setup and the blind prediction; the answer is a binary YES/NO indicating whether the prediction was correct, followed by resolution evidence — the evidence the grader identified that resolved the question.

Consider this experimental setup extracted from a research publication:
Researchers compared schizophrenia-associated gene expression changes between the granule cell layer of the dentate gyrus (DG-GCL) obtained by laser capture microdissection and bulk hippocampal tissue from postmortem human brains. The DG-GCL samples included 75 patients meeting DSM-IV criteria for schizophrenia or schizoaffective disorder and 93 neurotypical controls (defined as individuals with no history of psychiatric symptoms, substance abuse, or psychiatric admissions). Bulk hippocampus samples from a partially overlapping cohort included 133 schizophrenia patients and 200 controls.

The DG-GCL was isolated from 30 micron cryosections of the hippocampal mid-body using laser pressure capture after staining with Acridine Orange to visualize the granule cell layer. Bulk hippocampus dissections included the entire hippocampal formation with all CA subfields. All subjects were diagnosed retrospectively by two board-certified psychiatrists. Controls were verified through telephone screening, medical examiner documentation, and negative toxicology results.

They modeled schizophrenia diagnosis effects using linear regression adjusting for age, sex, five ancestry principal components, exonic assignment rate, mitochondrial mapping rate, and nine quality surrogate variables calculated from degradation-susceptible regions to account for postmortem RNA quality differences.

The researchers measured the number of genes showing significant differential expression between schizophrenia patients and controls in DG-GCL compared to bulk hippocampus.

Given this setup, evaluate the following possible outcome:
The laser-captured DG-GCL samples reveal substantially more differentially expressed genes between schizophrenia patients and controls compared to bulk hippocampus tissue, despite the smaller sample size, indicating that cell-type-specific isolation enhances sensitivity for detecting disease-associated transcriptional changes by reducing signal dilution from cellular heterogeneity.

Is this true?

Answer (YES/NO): NO